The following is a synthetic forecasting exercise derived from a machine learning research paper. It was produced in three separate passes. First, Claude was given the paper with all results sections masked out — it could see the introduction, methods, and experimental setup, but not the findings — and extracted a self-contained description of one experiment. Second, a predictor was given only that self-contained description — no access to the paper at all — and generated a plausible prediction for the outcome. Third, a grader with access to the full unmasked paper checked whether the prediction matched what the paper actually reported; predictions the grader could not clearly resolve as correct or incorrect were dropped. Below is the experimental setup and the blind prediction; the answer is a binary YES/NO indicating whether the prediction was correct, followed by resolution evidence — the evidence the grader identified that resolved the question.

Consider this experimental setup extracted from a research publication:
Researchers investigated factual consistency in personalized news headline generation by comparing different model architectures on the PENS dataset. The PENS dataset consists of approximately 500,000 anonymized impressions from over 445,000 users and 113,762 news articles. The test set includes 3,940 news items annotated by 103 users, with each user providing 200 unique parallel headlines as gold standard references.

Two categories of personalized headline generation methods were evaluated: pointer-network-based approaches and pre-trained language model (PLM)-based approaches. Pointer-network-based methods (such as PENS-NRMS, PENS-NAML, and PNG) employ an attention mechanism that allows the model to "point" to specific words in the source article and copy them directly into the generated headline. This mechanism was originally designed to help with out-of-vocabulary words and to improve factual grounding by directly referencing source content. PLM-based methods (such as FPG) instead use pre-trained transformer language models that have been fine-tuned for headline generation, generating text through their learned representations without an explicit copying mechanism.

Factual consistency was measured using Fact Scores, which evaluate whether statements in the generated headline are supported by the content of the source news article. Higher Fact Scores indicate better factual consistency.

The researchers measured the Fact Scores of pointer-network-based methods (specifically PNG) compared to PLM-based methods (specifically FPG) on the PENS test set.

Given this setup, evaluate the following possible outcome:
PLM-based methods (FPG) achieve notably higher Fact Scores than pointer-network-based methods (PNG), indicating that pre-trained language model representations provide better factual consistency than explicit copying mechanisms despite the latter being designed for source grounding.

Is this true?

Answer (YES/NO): YES